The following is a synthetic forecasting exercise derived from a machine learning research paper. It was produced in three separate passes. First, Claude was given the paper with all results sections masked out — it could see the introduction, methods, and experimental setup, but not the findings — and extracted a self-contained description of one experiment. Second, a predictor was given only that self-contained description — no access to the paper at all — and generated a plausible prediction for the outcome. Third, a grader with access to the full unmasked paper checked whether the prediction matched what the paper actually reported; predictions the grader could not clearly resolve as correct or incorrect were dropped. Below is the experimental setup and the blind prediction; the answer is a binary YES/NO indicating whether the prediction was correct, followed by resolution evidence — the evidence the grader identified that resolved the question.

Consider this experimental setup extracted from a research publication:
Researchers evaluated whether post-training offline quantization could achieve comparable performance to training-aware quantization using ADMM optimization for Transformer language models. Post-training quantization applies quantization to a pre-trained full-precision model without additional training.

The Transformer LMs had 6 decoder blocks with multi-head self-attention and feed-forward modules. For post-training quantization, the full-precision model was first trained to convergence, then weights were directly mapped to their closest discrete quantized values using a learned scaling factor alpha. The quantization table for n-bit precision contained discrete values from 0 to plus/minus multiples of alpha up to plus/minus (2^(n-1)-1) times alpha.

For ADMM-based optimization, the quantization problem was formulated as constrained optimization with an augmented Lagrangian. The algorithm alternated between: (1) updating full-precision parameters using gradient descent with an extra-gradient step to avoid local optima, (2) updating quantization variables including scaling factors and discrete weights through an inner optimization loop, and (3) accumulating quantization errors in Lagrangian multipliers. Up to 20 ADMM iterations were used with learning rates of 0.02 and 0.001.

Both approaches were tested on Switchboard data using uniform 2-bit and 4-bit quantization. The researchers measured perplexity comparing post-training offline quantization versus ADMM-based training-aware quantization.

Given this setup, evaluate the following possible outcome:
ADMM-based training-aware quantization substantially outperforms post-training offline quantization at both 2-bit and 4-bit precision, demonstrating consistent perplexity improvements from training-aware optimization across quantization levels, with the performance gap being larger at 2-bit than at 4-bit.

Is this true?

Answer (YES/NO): NO